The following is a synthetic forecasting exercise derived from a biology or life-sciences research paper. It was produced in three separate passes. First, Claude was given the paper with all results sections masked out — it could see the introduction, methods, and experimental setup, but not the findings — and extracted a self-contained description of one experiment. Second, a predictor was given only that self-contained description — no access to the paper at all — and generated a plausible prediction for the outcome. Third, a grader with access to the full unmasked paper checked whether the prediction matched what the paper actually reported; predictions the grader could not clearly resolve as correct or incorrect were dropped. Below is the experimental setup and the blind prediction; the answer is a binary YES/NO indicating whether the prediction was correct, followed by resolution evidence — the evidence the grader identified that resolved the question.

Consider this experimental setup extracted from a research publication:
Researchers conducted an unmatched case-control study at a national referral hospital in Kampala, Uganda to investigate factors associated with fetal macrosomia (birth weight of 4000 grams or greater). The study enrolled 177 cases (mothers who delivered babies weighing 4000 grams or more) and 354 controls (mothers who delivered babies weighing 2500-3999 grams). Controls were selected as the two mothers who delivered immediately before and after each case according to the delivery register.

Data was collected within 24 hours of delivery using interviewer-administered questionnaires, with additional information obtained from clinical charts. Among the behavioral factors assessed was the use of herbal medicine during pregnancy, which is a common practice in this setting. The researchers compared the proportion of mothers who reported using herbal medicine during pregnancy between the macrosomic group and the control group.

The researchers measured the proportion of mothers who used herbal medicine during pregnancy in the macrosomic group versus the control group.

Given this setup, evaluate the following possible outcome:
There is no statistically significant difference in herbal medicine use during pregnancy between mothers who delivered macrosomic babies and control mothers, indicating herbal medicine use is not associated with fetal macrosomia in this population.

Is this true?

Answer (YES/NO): NO